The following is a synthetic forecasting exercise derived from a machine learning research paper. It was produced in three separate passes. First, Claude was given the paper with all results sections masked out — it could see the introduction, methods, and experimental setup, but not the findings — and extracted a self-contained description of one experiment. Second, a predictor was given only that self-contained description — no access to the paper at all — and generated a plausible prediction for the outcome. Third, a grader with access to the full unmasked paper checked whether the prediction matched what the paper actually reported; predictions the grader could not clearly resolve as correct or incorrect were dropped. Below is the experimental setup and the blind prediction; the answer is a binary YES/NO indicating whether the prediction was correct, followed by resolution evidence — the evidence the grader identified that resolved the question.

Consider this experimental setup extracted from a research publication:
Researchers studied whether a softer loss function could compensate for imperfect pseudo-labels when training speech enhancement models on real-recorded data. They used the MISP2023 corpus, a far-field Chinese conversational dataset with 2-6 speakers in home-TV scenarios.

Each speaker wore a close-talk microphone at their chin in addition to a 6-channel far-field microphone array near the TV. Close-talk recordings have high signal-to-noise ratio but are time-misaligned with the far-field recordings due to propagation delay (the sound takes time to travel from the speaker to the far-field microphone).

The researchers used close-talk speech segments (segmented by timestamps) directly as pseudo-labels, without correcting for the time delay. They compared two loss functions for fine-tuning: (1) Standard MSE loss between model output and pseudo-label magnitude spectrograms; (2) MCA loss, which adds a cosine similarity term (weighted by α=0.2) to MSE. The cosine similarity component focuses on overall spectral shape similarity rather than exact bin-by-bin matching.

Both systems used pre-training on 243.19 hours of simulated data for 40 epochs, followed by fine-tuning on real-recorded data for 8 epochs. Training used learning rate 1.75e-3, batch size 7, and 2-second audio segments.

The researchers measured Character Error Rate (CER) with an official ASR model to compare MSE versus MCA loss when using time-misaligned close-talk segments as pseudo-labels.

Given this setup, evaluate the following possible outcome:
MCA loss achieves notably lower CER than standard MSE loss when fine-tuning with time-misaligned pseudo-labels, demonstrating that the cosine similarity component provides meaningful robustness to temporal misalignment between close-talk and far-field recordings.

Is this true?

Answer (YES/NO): YES